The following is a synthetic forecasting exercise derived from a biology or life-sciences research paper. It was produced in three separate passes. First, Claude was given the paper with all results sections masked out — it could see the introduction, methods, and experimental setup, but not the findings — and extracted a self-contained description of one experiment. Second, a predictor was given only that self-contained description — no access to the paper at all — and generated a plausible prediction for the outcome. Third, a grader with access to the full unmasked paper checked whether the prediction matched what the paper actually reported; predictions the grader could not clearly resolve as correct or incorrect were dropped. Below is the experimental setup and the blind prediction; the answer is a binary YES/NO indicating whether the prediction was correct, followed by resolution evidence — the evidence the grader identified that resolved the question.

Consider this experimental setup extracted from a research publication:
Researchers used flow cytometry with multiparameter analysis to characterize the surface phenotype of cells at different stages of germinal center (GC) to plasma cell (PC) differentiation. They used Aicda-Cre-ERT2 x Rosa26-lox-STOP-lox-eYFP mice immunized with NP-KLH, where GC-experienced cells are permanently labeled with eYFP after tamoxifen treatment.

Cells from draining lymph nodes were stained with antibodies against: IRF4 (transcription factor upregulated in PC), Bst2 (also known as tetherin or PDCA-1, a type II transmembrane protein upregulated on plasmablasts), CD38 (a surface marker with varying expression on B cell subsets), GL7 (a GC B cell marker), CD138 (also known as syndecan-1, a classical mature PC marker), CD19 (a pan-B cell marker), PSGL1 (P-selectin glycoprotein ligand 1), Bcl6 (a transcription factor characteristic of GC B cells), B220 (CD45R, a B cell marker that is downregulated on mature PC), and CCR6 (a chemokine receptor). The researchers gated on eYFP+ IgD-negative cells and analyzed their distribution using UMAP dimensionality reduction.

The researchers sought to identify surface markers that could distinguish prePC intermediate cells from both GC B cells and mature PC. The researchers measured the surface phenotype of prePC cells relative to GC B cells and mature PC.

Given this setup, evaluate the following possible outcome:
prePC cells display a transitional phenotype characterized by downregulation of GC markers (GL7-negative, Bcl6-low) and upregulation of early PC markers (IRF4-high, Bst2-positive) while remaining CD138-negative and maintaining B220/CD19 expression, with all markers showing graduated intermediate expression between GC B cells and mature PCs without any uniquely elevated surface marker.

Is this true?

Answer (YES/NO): NO